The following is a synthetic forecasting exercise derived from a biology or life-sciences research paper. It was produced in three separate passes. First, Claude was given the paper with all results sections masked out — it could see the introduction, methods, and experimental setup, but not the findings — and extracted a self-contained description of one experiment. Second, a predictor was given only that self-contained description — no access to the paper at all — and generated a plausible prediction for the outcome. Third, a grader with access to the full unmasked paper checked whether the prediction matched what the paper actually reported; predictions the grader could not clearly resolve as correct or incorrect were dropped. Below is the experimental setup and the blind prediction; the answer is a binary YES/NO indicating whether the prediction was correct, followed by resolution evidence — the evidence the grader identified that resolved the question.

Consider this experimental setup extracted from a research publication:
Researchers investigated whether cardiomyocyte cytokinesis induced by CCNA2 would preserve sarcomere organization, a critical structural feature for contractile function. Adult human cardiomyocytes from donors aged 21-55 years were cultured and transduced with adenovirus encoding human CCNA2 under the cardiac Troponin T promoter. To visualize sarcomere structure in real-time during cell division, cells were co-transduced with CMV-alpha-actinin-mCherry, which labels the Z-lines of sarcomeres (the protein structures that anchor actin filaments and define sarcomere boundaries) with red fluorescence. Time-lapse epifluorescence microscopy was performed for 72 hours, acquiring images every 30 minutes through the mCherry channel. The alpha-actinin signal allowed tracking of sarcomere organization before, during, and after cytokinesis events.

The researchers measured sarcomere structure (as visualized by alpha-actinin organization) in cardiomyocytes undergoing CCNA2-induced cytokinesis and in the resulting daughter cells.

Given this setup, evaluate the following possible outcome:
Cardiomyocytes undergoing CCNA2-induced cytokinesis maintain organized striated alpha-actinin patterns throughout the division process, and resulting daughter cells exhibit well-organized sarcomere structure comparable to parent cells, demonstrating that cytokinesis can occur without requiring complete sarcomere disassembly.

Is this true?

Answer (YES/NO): YES